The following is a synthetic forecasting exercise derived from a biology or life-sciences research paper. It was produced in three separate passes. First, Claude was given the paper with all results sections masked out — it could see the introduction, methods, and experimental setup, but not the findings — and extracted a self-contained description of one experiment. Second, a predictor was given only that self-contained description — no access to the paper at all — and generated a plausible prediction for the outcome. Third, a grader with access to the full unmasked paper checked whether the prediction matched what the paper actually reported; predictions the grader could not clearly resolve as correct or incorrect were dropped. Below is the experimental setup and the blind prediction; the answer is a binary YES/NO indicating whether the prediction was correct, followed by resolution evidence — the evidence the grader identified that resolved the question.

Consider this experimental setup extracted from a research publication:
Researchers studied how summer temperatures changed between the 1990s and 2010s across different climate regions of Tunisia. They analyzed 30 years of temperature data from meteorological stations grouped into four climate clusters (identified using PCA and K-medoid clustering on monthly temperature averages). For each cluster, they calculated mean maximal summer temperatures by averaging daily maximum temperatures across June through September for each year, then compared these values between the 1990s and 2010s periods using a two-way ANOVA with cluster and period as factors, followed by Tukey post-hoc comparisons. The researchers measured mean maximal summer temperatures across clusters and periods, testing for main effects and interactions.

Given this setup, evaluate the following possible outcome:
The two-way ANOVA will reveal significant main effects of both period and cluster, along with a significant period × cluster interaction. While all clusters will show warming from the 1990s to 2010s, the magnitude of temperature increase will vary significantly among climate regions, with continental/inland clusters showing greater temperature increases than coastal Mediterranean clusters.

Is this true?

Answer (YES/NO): NO